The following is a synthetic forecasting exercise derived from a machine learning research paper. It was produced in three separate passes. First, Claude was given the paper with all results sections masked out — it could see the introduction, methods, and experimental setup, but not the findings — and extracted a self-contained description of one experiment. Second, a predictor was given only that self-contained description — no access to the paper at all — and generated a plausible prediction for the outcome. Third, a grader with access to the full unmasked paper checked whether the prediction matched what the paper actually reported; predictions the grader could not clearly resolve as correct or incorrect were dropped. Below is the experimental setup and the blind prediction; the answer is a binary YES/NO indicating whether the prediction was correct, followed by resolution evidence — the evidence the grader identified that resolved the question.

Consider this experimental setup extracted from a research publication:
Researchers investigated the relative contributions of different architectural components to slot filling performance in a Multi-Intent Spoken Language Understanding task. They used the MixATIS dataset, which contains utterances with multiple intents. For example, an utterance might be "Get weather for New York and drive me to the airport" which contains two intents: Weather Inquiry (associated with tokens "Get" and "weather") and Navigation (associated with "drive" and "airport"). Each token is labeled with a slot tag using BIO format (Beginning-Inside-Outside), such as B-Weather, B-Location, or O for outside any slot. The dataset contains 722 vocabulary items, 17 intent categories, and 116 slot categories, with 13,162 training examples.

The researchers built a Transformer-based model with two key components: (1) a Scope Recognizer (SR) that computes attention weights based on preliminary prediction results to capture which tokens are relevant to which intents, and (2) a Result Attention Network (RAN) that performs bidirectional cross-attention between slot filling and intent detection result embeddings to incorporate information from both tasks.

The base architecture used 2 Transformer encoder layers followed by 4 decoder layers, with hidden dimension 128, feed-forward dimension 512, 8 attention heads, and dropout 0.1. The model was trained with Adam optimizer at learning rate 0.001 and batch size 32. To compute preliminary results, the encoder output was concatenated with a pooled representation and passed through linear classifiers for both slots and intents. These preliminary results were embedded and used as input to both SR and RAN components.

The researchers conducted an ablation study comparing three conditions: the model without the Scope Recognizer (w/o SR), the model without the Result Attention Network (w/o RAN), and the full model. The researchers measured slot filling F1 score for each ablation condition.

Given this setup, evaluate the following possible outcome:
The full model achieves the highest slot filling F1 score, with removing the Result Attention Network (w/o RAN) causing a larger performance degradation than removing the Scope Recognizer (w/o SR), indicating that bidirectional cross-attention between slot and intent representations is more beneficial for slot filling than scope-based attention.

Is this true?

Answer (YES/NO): YES